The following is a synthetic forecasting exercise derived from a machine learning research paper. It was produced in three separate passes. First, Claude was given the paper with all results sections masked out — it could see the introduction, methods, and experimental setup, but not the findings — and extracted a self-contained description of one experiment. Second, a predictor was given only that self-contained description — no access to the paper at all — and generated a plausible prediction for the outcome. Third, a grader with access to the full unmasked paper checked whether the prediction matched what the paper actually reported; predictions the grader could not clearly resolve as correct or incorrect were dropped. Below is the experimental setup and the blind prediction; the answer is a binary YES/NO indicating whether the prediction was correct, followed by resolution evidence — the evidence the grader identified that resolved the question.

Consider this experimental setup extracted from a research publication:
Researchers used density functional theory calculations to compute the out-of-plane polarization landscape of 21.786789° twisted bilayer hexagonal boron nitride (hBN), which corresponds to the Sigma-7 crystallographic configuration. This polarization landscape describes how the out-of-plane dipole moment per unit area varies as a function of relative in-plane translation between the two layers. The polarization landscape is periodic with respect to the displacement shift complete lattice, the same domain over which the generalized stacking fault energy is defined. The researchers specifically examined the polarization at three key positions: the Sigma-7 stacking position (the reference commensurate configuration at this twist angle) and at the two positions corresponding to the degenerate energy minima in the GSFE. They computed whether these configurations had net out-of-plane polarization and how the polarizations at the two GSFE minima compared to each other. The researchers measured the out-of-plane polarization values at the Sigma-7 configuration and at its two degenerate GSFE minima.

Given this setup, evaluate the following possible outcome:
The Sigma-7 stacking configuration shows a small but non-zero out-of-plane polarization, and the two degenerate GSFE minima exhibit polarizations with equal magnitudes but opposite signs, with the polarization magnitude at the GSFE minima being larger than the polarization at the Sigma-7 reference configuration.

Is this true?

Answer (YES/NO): NO